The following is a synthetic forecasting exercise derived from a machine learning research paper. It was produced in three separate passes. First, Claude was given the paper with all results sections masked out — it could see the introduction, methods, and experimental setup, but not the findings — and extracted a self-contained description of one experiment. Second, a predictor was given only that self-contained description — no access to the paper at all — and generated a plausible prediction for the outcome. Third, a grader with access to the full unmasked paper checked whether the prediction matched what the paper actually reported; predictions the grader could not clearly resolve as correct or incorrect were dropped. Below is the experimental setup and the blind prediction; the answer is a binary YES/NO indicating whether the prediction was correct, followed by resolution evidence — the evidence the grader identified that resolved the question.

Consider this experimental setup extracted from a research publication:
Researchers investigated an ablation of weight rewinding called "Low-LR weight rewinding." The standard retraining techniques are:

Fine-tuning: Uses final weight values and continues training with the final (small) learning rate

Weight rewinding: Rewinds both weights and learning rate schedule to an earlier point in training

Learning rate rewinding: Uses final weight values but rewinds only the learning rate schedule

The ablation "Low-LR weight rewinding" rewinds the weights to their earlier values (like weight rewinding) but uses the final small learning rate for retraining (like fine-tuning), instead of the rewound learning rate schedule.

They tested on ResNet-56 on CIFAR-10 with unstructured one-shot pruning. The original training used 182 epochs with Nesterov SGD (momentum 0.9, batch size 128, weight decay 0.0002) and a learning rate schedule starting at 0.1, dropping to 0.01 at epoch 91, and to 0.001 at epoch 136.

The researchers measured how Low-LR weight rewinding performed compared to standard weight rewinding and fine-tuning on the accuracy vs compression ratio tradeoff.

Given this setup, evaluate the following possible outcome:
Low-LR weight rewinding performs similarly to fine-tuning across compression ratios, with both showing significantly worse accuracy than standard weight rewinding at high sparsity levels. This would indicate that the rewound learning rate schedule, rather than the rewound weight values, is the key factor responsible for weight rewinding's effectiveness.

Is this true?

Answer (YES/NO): NO